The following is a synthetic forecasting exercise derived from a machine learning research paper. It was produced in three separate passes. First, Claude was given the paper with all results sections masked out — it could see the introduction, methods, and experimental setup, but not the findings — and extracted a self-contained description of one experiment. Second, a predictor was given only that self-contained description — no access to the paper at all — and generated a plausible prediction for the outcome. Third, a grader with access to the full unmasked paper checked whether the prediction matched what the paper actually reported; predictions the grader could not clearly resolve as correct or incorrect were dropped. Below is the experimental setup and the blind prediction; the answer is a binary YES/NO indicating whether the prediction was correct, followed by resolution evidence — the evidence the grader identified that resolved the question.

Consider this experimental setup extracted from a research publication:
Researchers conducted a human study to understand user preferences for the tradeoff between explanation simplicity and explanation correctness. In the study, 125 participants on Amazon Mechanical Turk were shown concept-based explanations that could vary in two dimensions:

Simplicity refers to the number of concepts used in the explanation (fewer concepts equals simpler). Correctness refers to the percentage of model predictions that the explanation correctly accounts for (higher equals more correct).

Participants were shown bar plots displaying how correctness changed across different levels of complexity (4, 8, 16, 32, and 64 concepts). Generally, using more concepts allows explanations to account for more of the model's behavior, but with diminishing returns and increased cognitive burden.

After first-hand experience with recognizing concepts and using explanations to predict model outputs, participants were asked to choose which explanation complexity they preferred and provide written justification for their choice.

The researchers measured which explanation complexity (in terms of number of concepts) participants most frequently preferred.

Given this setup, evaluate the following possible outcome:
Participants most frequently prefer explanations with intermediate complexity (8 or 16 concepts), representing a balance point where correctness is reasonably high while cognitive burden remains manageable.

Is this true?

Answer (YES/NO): YES